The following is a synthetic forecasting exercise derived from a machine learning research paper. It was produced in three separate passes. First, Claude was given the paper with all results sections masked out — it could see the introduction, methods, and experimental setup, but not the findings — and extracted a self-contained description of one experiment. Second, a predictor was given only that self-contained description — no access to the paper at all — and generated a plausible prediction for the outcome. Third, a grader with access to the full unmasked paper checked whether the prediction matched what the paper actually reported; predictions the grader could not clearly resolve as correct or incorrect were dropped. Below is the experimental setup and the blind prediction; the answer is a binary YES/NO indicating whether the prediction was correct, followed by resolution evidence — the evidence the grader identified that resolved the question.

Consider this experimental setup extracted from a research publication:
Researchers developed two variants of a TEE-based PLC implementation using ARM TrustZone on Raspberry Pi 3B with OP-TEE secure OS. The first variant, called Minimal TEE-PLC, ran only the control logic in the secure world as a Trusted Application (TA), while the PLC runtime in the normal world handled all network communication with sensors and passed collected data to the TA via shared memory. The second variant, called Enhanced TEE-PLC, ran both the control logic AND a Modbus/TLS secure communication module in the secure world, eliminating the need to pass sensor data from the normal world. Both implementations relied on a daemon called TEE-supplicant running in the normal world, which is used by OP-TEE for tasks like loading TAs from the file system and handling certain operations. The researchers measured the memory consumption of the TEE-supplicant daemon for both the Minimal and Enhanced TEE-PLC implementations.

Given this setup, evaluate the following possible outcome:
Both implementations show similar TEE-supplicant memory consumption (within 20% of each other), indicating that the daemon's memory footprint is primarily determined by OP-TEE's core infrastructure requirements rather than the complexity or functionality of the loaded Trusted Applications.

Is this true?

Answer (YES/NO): YES